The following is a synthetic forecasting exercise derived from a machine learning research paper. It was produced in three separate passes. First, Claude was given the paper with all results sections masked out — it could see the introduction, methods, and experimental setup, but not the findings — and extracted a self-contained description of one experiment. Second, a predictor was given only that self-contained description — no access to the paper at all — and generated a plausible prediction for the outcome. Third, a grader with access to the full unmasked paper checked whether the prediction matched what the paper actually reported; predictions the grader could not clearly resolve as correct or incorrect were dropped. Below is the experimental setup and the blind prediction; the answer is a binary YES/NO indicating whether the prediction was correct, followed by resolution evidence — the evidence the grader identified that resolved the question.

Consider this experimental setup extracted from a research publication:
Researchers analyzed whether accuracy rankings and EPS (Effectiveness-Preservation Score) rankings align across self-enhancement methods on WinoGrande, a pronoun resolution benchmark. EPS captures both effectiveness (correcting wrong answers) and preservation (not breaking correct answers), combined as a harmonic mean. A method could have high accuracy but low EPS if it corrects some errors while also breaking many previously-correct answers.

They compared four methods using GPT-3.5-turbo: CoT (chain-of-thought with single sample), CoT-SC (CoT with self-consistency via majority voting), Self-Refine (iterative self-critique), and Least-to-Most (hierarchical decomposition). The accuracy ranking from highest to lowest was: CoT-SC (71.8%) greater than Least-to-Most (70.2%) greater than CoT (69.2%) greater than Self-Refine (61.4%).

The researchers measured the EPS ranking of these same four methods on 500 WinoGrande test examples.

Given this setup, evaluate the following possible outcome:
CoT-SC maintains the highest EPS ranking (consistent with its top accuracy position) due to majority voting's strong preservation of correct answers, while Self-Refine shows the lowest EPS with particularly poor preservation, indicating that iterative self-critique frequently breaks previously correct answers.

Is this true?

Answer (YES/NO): NO